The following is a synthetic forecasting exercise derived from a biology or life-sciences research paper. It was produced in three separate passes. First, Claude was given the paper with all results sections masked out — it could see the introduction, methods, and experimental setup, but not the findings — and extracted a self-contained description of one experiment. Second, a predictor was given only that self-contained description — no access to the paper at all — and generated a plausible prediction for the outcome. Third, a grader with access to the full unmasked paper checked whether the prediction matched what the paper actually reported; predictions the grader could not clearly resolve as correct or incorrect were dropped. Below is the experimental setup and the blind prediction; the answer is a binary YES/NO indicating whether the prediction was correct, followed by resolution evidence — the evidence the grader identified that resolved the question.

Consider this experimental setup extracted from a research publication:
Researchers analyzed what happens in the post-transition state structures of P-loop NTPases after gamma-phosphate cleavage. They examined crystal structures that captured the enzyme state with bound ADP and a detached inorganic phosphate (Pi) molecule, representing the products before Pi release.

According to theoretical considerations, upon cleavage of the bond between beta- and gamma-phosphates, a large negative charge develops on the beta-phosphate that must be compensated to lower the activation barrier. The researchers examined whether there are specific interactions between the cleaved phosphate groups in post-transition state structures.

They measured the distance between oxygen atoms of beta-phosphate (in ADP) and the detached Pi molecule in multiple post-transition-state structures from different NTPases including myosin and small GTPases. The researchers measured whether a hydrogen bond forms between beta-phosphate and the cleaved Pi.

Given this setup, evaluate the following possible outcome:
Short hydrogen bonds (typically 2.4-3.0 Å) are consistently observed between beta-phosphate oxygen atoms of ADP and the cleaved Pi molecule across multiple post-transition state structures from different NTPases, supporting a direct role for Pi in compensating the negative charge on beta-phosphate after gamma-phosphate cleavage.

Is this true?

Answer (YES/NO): YES